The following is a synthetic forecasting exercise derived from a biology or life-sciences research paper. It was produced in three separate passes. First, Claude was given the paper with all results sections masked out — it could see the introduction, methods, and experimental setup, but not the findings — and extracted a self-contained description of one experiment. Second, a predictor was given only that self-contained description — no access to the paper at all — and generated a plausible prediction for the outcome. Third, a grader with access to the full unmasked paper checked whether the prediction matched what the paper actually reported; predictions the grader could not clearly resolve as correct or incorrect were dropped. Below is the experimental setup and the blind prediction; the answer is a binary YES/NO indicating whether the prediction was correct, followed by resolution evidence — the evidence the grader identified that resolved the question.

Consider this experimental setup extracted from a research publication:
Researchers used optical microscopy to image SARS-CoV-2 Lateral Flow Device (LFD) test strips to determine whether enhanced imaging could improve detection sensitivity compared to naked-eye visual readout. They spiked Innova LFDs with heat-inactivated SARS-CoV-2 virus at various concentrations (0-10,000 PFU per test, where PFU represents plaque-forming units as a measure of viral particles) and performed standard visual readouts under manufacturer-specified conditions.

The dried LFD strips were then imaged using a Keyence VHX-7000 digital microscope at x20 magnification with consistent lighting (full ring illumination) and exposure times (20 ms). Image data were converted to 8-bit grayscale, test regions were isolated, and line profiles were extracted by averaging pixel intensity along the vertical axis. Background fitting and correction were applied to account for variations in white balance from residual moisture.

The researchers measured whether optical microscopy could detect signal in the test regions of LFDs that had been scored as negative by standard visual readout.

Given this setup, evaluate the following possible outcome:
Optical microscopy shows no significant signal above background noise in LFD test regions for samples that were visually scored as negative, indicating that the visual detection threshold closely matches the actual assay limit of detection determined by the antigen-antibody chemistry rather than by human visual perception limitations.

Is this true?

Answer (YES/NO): NO